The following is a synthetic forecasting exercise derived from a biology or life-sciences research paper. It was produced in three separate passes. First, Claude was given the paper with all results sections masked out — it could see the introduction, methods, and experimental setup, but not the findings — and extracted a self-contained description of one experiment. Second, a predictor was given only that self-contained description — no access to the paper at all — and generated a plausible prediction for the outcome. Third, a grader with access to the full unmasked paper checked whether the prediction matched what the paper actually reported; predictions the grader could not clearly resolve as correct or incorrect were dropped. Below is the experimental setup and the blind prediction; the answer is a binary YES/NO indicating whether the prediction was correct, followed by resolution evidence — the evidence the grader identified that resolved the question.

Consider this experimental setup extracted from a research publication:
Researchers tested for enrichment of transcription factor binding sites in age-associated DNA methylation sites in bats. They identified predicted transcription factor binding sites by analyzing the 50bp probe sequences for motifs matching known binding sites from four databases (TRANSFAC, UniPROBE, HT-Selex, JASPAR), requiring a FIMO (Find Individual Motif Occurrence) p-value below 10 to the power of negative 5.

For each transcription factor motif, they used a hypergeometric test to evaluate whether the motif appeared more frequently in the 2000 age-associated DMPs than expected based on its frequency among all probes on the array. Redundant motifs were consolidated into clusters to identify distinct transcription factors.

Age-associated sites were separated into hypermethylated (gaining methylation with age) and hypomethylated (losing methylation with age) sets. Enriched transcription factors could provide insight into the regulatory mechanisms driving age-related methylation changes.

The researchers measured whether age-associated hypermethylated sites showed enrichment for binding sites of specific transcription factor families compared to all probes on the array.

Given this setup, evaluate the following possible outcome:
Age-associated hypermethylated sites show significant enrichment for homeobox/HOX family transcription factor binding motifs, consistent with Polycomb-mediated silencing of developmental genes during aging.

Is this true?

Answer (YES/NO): NO